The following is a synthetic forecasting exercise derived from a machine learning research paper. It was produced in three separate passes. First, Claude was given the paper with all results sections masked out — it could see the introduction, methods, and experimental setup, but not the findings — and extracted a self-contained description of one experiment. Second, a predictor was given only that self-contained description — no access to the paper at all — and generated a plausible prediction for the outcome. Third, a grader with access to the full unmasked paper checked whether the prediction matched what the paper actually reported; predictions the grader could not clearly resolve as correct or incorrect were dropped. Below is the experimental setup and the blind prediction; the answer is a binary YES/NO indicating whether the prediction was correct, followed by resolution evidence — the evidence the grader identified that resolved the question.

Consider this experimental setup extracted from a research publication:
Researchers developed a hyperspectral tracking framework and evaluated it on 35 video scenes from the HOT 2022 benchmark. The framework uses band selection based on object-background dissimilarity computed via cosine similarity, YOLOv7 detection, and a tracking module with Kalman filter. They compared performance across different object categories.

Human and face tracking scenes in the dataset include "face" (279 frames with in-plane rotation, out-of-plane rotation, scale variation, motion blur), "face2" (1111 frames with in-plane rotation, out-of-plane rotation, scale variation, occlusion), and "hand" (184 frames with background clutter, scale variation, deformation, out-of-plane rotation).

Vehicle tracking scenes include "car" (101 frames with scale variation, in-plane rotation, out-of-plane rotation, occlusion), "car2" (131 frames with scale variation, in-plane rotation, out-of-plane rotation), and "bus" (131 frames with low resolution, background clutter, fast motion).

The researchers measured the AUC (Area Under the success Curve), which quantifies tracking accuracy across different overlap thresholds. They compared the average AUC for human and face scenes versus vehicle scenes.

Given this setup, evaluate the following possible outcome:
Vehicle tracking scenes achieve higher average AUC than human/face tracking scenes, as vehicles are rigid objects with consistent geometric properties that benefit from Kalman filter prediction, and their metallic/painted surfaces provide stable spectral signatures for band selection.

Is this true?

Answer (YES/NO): NO